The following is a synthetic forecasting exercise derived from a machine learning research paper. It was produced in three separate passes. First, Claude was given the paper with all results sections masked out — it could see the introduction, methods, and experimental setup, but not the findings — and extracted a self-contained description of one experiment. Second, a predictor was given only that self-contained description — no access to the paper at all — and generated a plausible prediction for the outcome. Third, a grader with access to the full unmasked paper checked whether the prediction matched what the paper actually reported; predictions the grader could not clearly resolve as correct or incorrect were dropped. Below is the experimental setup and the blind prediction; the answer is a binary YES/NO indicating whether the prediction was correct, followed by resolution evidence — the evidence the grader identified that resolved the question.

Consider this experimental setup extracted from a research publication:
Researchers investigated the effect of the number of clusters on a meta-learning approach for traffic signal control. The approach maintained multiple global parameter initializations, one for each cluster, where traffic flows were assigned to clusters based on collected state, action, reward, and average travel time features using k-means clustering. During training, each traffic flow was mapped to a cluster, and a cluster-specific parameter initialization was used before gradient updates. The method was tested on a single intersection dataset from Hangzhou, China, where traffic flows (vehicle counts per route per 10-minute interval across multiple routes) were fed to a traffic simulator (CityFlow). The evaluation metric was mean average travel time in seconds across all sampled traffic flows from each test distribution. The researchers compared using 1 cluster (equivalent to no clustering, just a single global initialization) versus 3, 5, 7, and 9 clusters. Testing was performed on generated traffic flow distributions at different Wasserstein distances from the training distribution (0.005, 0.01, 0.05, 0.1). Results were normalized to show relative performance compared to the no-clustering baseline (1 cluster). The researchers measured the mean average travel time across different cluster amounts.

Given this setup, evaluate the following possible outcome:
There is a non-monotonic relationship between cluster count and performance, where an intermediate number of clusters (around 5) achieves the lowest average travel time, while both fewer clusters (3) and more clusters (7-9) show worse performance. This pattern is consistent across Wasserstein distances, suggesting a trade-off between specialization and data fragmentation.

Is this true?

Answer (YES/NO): NO